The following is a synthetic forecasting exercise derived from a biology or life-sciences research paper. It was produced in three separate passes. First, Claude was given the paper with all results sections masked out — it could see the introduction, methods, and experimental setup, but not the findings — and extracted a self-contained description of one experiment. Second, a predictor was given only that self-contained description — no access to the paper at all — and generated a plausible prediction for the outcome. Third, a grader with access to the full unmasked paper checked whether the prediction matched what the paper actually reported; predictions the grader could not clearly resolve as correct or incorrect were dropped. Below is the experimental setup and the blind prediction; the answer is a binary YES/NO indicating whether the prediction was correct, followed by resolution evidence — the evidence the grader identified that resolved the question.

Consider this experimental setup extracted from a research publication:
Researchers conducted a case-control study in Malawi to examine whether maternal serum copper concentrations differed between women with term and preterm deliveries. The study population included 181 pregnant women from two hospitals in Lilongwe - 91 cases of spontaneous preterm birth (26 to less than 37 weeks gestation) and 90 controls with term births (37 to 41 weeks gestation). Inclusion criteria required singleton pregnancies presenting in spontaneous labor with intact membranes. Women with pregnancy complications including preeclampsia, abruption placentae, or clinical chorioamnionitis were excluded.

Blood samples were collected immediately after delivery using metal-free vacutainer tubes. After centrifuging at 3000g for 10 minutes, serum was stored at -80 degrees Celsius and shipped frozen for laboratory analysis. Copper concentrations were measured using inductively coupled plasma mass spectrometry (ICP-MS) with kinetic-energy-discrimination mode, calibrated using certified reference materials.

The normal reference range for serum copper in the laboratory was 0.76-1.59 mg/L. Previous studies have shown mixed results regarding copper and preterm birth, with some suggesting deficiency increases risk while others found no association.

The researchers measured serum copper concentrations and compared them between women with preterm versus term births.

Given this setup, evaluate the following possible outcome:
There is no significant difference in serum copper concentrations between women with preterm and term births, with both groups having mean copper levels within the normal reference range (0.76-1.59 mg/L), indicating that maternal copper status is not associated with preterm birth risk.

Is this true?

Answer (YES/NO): NO